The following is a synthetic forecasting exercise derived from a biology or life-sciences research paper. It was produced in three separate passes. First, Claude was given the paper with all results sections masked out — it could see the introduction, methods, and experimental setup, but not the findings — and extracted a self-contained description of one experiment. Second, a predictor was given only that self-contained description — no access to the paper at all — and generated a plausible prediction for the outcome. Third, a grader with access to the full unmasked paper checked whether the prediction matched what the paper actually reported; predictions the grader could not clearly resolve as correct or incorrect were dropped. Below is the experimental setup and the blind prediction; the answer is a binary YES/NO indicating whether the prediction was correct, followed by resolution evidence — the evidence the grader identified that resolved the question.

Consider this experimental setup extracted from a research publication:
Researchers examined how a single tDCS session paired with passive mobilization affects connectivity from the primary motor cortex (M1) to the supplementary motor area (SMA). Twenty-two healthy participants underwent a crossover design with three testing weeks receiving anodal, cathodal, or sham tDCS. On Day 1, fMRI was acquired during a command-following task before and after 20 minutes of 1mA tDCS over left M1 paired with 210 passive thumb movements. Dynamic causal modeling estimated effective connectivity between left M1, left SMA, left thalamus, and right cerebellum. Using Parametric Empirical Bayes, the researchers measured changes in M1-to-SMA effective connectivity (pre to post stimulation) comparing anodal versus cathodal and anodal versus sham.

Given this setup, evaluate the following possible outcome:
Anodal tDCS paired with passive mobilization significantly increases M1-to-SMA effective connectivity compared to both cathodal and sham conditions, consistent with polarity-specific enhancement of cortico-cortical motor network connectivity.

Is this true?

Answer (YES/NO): YES